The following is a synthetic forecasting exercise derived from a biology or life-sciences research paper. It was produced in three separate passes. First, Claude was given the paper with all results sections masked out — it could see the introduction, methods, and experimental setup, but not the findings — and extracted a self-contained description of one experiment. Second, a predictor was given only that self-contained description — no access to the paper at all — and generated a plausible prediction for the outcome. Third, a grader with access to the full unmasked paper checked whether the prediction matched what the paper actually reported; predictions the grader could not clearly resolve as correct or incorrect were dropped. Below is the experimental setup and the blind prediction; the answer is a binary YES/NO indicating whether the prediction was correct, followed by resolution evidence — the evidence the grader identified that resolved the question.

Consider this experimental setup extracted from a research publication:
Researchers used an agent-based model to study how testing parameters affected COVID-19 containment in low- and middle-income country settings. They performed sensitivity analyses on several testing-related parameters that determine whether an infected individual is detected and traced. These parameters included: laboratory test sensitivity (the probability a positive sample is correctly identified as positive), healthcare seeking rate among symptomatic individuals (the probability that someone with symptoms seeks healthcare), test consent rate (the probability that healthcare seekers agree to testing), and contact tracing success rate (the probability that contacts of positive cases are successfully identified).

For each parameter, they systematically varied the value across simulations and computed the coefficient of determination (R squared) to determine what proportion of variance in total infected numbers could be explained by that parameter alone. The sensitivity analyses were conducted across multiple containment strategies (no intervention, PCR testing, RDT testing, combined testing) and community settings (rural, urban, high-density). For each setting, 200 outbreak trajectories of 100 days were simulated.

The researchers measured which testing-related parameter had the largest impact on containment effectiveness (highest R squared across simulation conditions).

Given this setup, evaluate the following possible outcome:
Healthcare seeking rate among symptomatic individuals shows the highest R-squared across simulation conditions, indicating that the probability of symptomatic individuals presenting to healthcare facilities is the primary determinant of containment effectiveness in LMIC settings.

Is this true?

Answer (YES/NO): NO